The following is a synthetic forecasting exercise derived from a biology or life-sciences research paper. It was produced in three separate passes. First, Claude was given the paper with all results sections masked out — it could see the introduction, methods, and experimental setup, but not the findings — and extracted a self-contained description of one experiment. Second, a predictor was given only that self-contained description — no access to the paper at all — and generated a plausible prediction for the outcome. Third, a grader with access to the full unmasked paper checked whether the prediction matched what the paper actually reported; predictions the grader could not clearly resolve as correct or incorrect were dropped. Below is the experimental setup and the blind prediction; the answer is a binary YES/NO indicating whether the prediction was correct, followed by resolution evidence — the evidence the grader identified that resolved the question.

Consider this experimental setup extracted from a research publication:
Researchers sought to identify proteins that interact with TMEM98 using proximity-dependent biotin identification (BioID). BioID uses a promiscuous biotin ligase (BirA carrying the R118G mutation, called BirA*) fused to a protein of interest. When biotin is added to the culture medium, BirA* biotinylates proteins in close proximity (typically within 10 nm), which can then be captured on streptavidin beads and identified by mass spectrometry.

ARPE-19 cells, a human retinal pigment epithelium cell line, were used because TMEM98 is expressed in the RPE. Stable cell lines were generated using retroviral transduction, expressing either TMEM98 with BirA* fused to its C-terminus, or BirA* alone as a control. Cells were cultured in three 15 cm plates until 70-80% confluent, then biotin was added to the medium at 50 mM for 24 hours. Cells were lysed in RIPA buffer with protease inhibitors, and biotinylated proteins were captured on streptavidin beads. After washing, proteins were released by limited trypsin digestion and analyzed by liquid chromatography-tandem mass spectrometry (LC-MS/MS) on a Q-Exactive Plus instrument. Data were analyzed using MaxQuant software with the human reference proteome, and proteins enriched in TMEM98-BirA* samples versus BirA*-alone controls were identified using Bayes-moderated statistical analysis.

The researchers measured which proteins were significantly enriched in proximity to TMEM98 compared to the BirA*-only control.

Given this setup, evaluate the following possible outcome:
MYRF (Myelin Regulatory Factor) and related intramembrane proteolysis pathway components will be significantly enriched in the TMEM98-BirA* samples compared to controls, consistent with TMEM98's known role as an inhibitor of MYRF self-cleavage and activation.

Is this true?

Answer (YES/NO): NO